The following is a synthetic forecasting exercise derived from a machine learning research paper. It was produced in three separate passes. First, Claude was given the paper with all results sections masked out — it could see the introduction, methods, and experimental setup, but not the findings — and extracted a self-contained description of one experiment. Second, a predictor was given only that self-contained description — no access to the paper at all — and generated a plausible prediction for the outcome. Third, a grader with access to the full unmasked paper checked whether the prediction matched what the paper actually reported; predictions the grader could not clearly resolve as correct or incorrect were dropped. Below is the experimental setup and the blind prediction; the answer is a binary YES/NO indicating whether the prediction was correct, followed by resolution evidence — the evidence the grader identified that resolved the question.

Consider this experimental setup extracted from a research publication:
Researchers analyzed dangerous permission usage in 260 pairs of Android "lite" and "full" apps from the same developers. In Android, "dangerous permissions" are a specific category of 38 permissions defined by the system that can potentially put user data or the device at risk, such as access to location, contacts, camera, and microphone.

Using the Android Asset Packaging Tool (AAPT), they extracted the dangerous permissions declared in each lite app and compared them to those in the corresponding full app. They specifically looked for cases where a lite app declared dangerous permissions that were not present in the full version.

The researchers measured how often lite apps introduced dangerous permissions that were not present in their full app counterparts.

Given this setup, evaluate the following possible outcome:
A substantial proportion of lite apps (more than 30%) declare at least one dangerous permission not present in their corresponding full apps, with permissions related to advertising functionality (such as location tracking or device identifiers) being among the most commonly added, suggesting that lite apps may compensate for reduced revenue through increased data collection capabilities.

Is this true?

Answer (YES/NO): YES